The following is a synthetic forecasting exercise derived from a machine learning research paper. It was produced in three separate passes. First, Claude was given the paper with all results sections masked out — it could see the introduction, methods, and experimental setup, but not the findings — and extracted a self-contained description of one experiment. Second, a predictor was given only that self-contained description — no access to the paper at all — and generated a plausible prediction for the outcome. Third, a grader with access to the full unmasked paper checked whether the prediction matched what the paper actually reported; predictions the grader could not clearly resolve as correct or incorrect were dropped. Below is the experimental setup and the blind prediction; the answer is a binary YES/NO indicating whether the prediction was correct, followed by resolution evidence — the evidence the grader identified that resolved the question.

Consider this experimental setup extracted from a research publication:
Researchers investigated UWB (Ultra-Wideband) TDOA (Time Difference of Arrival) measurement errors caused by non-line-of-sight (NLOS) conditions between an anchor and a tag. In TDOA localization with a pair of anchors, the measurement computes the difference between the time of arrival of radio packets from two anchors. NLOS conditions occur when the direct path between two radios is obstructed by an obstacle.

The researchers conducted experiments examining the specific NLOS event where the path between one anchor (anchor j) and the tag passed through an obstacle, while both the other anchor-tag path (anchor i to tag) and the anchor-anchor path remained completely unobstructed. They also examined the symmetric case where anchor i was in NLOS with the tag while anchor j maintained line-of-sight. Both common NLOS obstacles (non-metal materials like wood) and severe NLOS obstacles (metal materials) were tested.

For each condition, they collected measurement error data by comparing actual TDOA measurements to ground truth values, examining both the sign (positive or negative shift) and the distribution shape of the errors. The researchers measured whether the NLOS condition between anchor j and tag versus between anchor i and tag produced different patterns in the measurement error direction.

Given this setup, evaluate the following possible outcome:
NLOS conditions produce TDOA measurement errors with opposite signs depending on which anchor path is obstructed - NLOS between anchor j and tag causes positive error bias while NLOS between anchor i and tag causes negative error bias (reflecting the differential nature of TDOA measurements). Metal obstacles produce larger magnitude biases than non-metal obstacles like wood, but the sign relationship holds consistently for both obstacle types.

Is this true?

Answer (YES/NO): YES